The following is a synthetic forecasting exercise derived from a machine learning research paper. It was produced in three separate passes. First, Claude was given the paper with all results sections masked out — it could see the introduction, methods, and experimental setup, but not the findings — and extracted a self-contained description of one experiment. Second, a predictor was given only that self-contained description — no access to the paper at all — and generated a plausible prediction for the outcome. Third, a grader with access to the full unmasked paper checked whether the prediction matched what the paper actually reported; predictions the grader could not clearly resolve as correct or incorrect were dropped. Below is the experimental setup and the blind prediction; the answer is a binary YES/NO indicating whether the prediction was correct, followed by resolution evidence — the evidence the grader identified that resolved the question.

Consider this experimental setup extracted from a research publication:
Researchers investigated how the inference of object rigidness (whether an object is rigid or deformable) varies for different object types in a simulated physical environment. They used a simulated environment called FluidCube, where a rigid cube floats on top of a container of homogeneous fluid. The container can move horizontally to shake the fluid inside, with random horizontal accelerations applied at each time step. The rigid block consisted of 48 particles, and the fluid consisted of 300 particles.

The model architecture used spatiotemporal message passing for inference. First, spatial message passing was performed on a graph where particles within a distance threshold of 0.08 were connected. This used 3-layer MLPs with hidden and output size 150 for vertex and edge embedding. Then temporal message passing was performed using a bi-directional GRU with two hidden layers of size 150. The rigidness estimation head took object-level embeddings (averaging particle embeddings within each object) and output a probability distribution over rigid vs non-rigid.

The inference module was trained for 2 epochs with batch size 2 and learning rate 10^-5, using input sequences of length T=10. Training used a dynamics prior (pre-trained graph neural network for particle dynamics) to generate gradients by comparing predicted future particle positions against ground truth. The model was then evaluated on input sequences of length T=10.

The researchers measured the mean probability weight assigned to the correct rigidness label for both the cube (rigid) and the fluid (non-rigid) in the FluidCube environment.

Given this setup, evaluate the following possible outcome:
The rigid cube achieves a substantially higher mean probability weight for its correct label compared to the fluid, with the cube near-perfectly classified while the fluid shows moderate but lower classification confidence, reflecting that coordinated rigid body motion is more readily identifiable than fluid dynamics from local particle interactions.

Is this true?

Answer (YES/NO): NO